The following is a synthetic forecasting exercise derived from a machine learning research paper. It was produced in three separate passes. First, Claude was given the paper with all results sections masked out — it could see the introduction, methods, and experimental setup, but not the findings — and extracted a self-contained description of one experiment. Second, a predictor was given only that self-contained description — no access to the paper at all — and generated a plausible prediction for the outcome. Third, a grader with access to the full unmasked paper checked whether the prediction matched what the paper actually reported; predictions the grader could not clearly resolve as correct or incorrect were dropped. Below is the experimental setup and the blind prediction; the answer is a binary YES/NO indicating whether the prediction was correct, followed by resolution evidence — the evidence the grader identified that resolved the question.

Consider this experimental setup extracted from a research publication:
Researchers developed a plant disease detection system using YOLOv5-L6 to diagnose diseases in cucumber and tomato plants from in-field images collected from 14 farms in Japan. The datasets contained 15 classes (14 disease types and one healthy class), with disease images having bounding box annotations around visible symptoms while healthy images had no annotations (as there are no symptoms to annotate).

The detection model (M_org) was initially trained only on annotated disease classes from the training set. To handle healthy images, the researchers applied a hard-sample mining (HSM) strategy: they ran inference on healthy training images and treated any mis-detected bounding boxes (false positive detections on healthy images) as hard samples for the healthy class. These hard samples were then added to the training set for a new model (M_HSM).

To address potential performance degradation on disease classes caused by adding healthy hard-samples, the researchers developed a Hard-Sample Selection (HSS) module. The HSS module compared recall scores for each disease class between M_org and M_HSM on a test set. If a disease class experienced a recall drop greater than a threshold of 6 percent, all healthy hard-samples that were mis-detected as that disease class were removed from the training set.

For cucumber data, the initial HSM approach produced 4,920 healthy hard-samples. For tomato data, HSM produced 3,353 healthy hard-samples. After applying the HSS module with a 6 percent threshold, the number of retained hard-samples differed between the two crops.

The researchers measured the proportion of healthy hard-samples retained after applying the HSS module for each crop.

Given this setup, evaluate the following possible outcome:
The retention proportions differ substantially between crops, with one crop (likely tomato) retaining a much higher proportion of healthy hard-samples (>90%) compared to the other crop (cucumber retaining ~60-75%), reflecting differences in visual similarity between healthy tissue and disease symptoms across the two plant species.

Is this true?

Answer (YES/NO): NO